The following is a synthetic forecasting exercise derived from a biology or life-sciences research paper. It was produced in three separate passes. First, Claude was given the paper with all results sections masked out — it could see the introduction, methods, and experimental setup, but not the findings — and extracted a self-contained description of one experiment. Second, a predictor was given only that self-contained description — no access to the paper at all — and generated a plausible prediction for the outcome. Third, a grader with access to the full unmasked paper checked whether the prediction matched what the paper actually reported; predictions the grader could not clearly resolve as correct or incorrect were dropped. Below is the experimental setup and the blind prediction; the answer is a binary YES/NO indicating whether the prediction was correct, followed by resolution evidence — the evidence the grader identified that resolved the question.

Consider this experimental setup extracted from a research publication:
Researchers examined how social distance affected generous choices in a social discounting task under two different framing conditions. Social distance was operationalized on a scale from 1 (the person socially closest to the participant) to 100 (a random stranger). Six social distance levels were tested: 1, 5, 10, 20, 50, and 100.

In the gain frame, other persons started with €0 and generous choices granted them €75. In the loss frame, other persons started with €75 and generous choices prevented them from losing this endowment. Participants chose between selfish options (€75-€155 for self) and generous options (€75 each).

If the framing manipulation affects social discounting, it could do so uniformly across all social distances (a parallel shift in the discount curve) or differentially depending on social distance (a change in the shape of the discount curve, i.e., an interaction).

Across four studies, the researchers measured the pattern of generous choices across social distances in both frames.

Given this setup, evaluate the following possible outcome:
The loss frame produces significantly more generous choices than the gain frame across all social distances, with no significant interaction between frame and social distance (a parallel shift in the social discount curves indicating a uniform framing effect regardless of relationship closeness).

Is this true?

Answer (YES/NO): NO